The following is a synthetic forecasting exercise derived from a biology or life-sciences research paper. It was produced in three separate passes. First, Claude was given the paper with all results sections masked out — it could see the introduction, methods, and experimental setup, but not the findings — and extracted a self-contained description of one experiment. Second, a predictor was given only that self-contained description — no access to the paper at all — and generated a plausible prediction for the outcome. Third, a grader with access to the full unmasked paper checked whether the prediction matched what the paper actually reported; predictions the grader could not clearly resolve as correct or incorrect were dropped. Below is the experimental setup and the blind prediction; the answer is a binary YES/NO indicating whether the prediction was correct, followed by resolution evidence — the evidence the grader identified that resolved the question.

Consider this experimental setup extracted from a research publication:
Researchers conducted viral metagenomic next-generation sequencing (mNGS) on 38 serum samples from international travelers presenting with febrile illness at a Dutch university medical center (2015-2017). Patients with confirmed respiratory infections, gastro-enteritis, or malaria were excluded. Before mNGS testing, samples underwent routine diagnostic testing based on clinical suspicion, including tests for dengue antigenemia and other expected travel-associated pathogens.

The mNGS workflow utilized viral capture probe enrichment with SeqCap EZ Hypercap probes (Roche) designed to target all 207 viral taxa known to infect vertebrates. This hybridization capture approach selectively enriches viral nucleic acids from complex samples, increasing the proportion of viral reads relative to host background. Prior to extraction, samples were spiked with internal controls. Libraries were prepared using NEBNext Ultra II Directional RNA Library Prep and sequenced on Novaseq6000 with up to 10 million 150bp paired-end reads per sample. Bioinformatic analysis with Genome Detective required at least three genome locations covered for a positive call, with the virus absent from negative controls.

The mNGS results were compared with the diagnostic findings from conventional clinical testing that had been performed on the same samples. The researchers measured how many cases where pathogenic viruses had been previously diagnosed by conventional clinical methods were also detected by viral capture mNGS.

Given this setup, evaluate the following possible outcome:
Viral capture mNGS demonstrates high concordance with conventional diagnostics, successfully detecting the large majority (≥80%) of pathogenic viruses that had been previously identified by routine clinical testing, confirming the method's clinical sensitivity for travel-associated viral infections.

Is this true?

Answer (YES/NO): YES